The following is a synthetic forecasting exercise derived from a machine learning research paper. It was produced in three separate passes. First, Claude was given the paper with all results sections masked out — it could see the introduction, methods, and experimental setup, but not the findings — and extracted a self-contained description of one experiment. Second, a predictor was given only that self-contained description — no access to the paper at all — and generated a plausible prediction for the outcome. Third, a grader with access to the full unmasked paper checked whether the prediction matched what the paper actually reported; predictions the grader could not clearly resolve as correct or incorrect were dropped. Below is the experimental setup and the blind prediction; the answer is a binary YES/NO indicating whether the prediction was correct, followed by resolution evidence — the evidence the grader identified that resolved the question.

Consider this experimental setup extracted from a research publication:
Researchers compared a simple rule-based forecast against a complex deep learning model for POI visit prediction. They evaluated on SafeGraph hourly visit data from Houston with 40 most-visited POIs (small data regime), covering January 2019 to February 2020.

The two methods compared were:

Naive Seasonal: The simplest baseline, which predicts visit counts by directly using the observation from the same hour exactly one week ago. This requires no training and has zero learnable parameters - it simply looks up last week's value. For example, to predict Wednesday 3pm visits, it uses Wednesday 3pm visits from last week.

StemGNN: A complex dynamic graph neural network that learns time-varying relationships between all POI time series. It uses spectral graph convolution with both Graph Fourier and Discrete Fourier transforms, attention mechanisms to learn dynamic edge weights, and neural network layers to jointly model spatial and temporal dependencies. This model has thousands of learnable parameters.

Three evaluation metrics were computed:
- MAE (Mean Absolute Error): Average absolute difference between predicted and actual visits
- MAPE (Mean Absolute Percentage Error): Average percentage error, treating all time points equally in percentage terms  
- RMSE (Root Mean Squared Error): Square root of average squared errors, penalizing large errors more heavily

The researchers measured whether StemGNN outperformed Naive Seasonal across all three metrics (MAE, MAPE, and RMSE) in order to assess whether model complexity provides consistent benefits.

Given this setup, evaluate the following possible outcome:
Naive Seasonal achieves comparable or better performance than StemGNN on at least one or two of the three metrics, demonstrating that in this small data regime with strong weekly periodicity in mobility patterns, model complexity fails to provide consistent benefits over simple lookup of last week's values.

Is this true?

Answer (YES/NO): YES